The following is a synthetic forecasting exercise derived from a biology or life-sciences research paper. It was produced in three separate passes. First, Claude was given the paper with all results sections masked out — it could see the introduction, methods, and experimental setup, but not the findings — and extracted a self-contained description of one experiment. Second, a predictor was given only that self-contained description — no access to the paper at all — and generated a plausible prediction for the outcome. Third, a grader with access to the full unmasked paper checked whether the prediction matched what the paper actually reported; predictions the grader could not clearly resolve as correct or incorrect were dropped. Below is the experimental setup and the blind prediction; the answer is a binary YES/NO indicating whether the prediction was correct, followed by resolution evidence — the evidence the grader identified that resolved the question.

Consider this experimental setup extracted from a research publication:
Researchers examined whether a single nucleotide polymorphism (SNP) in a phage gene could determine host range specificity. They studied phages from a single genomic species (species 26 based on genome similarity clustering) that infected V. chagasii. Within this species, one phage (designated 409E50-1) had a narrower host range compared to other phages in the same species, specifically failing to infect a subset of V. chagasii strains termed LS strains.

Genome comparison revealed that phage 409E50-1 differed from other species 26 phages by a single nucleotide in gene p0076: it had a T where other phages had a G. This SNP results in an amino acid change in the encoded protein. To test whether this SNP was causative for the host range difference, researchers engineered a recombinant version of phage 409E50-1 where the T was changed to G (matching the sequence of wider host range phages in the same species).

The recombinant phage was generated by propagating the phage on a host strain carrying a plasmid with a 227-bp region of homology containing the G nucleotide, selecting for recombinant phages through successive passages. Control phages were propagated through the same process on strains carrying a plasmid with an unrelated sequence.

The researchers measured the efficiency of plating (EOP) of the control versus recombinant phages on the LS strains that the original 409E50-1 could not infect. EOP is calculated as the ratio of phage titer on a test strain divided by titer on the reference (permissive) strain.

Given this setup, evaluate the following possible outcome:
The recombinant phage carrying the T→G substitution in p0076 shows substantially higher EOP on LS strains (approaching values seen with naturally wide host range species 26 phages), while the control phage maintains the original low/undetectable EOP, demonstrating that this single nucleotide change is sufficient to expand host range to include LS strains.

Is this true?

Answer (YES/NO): YES